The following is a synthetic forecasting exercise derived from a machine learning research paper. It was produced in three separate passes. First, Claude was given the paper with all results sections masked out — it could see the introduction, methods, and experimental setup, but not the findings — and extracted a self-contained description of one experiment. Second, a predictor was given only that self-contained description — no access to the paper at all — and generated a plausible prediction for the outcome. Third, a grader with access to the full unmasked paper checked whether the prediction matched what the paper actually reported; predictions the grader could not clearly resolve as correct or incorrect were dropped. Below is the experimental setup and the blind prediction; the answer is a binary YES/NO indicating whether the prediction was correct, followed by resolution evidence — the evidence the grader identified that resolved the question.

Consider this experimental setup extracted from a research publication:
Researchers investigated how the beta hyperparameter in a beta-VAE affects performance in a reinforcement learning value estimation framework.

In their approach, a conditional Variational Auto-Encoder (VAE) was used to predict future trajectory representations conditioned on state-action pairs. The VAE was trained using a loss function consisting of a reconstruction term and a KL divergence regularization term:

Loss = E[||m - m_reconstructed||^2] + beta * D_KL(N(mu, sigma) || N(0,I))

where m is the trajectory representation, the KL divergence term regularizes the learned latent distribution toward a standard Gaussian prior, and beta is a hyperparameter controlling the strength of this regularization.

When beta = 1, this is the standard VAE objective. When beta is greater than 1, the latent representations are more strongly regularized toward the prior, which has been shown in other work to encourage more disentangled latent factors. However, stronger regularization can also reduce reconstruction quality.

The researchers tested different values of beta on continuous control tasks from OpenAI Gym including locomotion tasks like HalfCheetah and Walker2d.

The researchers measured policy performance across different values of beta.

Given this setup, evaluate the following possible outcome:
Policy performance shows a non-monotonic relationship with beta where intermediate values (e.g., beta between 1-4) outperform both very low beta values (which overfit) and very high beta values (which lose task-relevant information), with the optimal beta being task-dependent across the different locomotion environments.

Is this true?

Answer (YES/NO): NO